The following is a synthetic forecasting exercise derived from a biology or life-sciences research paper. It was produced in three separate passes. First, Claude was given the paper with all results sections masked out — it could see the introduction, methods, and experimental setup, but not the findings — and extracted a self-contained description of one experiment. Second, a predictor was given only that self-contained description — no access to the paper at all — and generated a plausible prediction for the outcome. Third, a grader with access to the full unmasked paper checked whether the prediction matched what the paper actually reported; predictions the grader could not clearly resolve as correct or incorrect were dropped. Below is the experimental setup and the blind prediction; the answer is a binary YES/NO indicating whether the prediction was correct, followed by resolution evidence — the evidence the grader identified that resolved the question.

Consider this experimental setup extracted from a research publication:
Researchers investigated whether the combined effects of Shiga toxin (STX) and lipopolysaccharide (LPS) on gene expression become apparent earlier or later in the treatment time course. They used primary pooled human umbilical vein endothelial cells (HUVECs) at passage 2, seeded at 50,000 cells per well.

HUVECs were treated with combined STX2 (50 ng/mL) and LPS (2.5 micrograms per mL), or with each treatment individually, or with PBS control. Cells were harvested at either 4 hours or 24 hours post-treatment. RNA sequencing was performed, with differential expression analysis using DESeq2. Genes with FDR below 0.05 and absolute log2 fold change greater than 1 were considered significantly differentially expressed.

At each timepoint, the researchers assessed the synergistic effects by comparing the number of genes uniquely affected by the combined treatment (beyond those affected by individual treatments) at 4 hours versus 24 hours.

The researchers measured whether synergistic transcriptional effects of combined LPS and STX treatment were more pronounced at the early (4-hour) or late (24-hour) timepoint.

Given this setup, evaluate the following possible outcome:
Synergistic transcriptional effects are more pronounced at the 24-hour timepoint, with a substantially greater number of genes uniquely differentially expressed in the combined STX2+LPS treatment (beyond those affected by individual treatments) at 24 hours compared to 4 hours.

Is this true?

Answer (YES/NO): YES